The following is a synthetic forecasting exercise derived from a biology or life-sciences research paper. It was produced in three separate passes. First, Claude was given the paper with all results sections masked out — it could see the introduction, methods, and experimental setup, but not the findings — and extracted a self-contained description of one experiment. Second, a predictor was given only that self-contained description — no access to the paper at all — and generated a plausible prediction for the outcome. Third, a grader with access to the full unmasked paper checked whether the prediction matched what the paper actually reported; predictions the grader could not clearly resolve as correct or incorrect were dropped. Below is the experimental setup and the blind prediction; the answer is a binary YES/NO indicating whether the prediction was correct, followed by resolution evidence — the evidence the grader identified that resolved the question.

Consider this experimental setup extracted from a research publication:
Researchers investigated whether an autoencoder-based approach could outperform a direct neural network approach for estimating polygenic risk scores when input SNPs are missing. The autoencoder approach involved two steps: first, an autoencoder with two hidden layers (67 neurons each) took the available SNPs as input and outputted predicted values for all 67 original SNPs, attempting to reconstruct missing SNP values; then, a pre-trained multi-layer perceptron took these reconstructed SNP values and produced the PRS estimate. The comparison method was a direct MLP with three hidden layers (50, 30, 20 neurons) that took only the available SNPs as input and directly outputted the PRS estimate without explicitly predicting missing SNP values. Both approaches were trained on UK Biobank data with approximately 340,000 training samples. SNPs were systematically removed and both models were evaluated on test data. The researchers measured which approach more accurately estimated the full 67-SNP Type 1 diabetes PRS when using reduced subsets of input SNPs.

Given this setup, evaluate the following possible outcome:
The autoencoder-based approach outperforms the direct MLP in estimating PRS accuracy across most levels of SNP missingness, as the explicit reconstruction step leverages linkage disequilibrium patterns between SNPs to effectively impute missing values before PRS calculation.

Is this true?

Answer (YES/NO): NO